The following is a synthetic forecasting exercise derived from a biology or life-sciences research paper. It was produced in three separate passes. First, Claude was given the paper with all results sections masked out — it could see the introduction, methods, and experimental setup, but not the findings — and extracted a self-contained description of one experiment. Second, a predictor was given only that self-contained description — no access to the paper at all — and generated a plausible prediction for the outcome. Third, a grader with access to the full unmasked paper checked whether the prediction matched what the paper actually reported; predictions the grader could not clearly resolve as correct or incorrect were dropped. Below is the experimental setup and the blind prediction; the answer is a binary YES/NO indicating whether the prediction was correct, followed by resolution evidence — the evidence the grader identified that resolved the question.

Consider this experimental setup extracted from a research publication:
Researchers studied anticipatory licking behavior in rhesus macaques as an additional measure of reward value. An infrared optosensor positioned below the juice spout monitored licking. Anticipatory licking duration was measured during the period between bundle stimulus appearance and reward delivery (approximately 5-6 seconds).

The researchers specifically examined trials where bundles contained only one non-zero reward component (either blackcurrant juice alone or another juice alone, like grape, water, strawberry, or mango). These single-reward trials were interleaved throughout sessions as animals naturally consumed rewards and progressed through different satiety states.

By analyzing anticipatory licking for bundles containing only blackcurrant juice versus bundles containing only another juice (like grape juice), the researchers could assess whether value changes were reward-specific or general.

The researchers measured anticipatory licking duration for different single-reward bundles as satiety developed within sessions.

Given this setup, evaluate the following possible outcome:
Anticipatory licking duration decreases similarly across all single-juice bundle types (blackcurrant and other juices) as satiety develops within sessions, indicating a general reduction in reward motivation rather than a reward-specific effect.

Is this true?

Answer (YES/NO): NO